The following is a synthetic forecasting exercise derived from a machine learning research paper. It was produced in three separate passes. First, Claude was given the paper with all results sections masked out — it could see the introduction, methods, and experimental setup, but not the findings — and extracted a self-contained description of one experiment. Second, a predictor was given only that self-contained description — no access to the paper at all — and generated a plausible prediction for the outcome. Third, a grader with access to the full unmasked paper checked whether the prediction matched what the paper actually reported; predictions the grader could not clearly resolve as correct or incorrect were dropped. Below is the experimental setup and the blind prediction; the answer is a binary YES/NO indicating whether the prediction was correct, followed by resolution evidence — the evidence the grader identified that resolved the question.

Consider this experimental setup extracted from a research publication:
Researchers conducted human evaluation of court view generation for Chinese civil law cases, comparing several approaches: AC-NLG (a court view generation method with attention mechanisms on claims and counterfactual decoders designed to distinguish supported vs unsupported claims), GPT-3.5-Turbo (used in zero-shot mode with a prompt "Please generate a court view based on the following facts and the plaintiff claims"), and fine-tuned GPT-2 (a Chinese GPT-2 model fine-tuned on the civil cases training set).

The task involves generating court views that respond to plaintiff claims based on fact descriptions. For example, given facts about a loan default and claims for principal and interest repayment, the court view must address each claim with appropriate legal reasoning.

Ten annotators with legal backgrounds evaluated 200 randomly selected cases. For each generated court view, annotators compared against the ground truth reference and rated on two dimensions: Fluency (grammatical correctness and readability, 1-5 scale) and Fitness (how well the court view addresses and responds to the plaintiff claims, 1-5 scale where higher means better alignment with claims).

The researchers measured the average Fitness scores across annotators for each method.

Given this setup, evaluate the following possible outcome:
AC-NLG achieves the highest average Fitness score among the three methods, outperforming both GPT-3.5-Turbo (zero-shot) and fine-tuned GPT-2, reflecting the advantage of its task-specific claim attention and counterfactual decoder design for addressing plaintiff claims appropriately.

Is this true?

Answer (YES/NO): NO